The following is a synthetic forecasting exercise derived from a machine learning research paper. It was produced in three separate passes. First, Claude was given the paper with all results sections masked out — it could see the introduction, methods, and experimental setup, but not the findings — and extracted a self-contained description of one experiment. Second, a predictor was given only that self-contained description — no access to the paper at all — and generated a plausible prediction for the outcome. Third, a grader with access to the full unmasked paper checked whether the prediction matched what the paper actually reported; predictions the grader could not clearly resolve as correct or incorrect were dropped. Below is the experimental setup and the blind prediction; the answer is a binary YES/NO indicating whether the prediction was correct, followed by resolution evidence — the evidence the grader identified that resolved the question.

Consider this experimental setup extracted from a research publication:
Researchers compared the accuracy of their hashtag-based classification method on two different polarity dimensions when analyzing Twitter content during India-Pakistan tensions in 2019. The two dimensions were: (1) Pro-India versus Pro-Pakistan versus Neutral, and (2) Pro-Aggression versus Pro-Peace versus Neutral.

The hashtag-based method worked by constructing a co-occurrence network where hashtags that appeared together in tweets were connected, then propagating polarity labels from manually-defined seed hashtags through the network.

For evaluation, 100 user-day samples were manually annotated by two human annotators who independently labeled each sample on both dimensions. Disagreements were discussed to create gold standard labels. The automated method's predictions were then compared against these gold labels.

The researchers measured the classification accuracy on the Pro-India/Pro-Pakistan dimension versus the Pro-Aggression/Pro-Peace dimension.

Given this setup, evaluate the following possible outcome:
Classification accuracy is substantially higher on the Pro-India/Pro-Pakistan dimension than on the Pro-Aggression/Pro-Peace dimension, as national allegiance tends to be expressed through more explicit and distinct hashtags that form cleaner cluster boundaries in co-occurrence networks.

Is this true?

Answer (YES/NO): YES